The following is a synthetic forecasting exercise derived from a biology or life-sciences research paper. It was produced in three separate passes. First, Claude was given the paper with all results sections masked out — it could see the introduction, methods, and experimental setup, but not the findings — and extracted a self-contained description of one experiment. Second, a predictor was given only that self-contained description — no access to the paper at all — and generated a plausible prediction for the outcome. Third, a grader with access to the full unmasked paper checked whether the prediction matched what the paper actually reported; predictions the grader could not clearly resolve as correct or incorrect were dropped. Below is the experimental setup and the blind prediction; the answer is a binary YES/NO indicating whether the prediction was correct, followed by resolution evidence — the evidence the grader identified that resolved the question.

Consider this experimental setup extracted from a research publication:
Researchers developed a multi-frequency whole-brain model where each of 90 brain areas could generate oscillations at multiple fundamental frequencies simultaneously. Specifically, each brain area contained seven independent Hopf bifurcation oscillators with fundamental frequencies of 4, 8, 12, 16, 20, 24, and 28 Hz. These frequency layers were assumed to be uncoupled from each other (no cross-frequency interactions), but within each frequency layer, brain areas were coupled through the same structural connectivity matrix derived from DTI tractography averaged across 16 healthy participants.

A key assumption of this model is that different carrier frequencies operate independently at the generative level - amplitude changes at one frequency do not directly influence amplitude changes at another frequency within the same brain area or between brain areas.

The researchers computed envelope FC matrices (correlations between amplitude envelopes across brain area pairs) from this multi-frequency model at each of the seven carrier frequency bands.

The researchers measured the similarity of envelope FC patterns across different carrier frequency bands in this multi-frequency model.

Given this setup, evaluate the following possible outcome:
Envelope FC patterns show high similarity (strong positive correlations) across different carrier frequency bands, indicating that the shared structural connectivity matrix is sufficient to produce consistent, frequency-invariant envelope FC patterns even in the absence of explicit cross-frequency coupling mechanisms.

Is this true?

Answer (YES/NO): YES